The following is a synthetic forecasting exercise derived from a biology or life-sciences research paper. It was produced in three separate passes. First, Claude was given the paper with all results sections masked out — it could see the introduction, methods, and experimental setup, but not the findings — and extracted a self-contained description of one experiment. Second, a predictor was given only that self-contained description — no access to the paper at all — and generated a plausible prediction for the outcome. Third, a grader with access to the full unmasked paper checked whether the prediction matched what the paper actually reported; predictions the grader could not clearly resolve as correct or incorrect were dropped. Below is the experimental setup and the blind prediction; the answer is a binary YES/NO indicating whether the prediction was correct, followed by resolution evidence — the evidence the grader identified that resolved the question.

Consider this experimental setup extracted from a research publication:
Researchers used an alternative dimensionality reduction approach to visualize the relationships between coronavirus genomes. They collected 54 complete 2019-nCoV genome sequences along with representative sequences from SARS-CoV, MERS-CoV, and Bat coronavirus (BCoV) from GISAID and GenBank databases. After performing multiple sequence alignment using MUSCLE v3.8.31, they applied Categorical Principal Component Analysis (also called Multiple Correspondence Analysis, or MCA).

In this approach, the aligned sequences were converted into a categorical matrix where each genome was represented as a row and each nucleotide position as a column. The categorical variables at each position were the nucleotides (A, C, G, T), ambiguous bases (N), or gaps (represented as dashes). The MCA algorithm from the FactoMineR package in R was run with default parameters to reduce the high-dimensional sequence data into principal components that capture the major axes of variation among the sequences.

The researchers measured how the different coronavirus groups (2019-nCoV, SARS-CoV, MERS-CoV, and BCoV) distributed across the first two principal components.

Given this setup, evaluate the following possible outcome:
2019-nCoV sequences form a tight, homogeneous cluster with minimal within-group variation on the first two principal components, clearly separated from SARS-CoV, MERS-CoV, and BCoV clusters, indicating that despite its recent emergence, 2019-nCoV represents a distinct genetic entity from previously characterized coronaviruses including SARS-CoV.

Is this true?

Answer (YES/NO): NO